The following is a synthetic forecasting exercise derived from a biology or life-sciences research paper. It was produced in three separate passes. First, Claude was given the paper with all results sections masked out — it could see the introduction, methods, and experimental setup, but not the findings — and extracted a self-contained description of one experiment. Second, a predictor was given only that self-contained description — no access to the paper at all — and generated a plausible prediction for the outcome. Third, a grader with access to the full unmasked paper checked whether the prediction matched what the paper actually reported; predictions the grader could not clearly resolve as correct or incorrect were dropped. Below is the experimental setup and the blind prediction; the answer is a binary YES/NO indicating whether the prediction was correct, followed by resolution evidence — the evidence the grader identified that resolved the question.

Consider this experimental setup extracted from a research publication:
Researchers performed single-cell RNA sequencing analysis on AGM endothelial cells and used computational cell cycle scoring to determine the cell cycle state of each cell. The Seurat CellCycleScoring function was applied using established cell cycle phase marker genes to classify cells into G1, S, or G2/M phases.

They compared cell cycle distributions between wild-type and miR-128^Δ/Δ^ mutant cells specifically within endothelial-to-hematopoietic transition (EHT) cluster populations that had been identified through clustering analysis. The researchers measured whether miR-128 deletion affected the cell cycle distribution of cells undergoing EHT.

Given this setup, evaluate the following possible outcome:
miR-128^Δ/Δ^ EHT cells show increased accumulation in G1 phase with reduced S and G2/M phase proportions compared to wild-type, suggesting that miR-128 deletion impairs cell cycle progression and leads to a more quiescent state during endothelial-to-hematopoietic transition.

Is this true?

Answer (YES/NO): NO